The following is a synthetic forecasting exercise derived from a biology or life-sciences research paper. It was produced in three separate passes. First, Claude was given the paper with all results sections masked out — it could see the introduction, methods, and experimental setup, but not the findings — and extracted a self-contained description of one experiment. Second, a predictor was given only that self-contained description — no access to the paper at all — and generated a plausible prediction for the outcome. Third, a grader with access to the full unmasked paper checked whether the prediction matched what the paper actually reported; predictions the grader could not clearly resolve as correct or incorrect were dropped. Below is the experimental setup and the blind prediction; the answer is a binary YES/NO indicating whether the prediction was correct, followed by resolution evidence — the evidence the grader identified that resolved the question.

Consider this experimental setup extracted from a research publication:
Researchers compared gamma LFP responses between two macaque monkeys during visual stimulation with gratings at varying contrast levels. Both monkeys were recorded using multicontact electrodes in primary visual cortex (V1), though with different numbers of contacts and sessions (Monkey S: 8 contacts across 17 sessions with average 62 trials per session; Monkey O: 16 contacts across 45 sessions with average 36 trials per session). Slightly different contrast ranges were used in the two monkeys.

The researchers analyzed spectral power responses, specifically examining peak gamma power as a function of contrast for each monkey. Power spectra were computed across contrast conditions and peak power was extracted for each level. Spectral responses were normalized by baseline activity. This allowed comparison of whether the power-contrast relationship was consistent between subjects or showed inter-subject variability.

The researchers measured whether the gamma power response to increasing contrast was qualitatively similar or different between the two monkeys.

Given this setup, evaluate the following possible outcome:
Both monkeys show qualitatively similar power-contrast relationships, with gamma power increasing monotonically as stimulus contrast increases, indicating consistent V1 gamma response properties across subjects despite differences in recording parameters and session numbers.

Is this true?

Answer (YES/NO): NO